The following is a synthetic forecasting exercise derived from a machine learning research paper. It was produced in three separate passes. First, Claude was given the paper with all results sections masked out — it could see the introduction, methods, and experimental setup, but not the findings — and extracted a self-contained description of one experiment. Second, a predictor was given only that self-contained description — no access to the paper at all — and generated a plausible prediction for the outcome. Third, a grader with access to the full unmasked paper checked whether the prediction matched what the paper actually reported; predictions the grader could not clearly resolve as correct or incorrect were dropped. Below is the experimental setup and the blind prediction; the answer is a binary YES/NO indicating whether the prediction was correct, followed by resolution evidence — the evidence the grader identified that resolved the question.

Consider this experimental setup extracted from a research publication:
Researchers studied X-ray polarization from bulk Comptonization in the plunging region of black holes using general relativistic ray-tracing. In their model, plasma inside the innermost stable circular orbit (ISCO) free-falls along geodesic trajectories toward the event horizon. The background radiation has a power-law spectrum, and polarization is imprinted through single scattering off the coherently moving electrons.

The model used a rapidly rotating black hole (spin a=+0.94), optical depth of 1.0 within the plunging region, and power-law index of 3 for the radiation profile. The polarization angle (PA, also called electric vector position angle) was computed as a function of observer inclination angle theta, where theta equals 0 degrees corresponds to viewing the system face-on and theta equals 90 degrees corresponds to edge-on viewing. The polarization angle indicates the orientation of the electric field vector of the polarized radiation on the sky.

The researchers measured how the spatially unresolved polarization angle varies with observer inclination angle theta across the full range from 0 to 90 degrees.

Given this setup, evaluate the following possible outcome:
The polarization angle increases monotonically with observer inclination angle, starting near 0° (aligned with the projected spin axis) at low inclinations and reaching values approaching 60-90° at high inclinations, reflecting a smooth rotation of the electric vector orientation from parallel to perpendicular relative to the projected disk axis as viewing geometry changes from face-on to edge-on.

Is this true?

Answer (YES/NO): NO